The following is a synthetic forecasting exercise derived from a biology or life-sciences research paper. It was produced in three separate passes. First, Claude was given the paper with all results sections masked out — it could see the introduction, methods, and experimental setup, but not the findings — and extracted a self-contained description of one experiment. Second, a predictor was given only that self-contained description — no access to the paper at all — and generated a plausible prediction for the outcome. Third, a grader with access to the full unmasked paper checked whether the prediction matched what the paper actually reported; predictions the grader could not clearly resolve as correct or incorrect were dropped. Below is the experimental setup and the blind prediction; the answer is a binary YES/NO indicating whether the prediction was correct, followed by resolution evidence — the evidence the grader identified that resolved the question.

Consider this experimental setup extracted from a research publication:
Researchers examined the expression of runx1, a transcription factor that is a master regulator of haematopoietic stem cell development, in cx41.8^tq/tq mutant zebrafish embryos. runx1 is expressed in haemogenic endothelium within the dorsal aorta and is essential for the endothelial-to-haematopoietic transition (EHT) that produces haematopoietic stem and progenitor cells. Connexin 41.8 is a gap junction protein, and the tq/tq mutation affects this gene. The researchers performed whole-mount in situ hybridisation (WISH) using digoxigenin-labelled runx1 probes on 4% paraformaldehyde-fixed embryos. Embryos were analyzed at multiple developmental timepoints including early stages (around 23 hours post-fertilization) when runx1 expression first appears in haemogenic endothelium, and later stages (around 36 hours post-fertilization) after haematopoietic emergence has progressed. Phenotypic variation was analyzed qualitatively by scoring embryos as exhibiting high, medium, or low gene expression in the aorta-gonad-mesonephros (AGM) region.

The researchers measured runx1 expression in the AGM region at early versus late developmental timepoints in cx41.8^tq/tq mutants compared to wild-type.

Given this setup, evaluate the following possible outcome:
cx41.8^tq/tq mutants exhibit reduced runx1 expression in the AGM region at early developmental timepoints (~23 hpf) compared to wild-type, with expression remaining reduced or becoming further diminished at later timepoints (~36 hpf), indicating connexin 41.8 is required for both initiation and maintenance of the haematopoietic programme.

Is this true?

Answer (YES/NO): NO